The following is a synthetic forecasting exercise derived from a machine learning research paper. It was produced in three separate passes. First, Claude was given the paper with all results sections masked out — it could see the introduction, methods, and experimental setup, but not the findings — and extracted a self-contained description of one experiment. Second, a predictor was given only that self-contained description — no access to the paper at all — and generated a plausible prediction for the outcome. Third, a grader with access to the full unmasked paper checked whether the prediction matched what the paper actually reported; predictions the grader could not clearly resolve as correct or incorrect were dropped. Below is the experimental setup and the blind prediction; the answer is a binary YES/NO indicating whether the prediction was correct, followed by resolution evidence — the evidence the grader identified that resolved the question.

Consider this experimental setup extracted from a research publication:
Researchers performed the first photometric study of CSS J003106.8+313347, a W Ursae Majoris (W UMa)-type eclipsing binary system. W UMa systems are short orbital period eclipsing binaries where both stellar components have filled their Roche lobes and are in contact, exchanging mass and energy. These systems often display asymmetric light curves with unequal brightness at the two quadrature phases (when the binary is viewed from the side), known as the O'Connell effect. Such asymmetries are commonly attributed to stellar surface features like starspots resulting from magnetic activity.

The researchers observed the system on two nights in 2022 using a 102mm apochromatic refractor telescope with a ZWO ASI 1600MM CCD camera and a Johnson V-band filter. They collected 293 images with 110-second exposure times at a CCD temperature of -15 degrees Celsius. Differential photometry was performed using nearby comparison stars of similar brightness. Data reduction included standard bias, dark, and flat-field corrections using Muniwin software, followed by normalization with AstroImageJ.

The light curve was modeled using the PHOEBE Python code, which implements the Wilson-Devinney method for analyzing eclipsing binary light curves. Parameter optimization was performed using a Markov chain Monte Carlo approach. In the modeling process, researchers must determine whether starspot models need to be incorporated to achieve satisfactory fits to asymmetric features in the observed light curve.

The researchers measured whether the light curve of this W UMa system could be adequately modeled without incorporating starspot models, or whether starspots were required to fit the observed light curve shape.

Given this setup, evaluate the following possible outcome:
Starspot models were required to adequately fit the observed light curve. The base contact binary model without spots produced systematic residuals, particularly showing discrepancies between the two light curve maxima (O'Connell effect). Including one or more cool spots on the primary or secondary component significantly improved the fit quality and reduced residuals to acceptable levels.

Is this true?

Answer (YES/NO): NO